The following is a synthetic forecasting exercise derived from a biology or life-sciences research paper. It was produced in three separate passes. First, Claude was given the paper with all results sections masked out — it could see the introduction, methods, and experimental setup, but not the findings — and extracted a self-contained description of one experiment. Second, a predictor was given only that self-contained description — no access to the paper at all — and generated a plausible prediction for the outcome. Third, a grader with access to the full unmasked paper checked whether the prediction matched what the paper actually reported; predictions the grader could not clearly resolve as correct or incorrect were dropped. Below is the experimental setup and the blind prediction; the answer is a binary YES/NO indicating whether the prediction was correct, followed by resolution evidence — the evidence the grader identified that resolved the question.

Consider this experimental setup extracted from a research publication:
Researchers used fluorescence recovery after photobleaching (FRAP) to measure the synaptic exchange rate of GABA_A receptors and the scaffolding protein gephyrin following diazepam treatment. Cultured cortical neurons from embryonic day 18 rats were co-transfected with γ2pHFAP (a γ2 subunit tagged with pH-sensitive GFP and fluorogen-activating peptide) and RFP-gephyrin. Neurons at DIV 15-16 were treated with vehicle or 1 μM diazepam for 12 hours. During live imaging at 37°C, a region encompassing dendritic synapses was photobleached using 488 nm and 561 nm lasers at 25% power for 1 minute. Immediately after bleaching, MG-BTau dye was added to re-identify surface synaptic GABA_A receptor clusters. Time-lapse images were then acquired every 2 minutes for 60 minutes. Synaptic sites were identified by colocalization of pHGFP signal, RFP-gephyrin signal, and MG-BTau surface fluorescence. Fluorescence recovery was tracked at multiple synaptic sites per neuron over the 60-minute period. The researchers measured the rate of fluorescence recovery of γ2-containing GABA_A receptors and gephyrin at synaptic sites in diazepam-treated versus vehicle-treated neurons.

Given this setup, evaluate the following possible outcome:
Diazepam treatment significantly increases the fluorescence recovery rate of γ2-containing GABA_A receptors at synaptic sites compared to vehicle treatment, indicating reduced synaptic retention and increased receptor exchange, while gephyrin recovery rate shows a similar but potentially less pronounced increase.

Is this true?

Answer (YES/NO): YES